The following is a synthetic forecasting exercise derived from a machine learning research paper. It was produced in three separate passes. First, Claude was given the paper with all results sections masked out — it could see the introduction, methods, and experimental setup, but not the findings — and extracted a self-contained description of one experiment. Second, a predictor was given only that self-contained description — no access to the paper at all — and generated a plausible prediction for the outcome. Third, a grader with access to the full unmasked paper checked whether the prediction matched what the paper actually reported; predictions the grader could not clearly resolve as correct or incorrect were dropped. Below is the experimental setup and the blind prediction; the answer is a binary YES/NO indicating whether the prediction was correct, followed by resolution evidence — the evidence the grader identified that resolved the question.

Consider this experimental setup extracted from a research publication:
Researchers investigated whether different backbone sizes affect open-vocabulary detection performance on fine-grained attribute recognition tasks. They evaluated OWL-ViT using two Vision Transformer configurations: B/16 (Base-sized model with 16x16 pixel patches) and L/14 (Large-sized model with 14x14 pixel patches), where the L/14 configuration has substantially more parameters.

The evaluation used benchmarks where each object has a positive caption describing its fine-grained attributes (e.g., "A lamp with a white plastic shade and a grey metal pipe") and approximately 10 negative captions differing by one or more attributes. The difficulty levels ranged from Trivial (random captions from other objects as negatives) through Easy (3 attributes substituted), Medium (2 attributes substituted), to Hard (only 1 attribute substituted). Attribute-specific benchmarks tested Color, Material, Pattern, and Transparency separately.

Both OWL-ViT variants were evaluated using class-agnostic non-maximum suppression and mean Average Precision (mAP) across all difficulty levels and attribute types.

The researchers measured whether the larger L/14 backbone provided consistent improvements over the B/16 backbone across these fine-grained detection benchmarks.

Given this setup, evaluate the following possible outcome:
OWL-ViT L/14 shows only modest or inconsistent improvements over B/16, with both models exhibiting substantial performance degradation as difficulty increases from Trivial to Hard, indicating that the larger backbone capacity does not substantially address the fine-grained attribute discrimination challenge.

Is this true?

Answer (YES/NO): YES